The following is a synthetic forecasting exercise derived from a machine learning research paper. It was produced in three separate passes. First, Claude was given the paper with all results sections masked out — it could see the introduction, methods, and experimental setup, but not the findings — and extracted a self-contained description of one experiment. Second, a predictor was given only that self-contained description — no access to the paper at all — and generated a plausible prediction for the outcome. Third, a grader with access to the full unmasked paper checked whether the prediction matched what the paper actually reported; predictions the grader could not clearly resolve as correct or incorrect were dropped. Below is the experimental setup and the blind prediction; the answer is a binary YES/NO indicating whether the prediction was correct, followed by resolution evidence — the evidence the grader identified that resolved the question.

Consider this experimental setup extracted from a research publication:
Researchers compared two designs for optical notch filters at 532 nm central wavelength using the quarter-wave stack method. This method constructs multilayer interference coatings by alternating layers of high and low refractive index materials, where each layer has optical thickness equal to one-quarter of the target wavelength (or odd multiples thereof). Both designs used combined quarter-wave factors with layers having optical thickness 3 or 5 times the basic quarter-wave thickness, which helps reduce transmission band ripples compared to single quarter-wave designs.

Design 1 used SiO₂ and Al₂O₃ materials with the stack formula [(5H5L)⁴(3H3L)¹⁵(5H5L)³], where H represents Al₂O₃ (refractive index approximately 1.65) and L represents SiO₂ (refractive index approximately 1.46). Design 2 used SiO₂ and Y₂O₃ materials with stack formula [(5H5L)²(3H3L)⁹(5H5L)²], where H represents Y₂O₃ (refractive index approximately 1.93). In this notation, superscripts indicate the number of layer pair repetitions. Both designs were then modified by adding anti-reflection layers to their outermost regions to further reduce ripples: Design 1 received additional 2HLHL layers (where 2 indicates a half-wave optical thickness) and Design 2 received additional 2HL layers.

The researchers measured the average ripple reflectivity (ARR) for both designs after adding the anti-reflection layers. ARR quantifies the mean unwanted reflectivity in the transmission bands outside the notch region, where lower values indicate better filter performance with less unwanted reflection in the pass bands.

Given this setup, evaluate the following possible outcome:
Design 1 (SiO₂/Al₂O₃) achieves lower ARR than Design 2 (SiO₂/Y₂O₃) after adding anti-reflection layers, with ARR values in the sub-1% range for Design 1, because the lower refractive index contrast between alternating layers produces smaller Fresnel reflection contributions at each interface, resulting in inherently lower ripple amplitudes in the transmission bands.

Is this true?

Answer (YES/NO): NO